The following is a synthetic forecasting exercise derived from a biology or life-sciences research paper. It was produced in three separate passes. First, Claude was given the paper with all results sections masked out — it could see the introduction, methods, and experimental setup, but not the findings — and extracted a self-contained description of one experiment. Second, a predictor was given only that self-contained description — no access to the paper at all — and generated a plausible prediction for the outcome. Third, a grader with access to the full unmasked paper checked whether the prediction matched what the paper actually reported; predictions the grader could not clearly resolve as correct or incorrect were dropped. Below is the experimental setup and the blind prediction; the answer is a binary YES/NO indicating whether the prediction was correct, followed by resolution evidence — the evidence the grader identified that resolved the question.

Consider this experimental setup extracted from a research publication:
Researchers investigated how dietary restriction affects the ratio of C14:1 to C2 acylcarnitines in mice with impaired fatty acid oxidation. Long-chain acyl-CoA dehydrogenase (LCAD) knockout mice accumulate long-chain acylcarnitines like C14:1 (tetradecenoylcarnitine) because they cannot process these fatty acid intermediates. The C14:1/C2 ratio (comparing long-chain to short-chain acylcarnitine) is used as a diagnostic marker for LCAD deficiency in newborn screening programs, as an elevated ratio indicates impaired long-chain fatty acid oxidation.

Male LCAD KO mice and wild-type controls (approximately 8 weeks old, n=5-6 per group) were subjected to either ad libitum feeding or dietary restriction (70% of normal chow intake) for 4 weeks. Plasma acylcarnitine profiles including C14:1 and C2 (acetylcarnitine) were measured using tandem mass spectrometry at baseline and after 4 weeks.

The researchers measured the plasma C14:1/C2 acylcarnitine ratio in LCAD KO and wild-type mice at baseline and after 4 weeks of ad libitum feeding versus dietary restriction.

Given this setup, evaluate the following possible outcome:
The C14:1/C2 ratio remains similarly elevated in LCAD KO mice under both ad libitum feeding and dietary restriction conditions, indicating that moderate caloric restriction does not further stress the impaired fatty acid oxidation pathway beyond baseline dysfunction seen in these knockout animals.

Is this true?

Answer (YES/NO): YES